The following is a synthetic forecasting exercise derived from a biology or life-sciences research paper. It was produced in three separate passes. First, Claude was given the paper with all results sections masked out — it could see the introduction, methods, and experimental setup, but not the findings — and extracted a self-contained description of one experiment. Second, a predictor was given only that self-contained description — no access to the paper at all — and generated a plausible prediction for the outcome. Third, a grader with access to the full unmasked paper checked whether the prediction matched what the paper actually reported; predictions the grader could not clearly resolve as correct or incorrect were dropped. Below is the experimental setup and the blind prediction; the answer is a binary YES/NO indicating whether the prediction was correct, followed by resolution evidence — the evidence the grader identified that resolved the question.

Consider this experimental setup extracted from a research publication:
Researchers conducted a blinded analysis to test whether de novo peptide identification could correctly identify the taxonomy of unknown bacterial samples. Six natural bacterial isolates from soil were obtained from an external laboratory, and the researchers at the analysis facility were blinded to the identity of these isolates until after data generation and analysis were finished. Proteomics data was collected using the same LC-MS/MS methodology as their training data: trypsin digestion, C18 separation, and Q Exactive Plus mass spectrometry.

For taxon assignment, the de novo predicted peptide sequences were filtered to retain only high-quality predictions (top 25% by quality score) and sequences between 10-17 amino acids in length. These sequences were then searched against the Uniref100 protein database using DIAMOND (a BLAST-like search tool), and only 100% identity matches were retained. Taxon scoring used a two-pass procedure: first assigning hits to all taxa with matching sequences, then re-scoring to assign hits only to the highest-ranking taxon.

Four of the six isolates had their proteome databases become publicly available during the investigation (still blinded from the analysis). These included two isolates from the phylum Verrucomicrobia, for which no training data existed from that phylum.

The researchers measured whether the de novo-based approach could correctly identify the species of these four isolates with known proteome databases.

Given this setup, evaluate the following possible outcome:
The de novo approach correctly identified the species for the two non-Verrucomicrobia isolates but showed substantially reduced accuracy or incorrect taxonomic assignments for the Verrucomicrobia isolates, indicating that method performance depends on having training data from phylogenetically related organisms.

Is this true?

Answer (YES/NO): NO